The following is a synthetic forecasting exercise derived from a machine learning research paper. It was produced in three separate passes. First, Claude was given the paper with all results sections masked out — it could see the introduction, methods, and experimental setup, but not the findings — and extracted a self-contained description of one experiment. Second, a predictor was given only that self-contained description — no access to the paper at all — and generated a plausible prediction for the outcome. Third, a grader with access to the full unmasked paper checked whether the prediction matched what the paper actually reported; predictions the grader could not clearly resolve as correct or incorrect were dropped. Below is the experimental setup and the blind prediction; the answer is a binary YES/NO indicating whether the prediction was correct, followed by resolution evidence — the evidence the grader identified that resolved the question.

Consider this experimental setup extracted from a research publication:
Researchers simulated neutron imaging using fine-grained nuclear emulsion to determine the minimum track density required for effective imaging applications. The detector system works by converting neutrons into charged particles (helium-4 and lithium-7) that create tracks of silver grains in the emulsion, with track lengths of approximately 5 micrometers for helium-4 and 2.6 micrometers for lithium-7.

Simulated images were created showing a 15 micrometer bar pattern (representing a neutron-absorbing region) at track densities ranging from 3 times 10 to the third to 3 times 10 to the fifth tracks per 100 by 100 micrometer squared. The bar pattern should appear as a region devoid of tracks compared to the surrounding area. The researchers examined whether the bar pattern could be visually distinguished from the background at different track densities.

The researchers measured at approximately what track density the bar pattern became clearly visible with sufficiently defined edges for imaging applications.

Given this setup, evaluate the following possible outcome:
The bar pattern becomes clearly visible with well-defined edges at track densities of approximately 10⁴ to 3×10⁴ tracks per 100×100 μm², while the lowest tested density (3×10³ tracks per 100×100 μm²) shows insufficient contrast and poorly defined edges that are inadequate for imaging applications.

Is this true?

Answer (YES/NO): YES